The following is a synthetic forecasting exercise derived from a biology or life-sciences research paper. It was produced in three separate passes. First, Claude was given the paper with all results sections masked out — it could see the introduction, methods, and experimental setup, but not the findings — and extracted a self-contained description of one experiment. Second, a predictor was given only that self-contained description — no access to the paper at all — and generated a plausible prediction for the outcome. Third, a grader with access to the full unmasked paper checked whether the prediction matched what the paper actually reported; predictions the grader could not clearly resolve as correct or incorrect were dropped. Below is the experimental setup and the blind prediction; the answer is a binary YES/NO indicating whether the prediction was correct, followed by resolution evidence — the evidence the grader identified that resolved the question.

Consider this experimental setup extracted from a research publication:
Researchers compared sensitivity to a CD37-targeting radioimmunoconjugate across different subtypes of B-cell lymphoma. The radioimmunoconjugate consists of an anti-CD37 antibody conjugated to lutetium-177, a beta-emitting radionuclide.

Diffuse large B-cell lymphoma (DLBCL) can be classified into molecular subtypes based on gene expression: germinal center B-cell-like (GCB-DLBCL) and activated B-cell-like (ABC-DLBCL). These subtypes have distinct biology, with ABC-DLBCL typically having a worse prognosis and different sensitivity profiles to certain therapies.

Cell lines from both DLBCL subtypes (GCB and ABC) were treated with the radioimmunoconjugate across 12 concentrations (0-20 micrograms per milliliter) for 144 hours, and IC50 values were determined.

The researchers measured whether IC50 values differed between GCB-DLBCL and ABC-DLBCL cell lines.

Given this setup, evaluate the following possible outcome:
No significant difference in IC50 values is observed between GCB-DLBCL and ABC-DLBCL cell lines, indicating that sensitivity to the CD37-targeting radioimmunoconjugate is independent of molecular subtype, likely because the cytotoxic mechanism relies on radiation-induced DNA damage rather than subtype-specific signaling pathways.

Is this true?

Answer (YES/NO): YES